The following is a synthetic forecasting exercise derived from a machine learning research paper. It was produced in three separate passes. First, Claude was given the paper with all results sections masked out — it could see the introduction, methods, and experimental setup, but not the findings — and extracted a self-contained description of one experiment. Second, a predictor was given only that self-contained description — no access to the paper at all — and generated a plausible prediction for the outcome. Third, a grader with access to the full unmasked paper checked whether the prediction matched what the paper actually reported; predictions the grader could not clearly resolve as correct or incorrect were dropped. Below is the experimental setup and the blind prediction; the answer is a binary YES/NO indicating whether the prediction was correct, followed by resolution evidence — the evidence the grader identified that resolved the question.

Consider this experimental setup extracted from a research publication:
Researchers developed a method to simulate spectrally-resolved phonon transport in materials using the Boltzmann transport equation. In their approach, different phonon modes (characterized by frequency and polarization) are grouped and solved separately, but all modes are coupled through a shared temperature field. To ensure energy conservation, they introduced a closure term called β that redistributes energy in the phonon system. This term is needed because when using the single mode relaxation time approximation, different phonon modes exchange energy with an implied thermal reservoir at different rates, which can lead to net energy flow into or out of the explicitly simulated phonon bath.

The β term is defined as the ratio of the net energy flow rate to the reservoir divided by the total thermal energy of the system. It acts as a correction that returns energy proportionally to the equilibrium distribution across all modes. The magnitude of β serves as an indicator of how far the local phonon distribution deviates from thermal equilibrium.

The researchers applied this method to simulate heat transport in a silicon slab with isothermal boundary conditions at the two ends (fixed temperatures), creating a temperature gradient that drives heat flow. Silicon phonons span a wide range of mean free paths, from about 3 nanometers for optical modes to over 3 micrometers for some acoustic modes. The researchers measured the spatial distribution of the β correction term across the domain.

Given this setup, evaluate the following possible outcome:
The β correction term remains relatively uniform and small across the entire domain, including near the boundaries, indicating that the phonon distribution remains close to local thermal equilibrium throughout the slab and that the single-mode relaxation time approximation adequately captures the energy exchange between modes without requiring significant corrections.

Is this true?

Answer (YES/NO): NO